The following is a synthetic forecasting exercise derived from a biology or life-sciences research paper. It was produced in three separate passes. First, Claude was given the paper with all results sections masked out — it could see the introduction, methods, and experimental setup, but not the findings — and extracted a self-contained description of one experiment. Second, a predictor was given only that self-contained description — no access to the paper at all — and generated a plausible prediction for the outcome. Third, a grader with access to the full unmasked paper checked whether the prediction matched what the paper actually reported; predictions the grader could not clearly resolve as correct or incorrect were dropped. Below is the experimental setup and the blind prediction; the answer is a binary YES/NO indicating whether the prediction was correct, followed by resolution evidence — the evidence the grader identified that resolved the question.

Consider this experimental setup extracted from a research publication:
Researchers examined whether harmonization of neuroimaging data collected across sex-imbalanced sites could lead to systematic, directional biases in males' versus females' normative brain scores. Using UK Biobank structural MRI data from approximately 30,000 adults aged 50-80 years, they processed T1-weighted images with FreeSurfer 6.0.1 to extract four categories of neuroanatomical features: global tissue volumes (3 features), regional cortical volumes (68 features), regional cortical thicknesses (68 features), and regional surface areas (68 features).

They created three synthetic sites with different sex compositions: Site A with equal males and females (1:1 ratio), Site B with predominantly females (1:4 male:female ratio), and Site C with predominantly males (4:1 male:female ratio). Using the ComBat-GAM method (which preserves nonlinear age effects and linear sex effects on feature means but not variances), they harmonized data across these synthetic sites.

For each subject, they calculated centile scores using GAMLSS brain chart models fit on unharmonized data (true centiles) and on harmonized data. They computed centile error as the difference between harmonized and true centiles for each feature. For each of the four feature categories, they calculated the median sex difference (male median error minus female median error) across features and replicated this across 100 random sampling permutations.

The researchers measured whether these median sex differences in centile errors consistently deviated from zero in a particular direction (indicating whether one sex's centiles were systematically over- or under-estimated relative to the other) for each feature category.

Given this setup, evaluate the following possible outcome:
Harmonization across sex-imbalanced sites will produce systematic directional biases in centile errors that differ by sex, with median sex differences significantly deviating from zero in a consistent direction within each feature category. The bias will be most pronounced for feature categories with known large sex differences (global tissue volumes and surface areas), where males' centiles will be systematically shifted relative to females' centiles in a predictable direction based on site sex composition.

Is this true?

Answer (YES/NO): NO